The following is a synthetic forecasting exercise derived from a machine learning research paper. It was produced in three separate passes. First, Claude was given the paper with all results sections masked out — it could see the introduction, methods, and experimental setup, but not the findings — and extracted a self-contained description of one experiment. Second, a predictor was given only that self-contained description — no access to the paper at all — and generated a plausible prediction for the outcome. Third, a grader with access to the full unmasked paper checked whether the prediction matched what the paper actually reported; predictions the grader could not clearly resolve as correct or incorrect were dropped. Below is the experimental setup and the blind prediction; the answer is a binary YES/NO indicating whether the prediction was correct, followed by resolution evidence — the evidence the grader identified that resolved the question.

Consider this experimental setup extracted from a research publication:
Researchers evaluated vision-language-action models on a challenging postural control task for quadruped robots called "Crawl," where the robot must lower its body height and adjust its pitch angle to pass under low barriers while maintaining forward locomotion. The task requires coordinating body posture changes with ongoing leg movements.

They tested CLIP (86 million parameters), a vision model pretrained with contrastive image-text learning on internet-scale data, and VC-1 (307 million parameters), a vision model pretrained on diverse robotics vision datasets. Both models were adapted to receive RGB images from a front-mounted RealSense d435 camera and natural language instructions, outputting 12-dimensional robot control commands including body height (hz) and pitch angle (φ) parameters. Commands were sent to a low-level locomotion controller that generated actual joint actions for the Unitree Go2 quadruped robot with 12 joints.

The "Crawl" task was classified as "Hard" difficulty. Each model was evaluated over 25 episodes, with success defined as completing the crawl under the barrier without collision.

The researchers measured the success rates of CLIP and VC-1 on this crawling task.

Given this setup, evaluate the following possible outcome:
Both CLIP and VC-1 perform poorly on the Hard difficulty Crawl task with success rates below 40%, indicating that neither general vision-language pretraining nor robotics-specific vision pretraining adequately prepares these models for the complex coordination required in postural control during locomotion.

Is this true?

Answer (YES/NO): YES